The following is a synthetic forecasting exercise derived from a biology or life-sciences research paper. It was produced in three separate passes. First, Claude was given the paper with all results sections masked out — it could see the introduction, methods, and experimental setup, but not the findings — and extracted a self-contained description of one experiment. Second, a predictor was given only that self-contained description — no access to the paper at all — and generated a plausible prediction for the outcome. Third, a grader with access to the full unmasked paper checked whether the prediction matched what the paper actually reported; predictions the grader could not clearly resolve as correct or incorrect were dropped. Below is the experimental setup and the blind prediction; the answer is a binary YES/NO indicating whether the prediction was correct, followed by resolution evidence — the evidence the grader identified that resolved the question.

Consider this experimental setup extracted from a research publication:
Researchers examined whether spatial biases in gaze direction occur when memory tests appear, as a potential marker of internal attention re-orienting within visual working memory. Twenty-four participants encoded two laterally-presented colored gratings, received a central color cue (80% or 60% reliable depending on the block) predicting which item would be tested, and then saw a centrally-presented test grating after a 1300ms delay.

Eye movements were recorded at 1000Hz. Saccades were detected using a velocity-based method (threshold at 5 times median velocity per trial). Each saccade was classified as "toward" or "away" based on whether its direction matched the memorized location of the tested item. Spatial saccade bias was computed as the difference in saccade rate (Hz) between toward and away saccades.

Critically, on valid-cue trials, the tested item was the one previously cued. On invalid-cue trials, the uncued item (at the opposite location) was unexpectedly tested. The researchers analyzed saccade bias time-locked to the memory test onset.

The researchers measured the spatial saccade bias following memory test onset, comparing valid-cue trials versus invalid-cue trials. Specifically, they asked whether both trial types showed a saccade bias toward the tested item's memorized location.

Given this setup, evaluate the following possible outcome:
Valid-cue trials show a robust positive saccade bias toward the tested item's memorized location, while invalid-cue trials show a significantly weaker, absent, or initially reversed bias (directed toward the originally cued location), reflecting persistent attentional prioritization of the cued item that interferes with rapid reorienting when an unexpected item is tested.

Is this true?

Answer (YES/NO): NO